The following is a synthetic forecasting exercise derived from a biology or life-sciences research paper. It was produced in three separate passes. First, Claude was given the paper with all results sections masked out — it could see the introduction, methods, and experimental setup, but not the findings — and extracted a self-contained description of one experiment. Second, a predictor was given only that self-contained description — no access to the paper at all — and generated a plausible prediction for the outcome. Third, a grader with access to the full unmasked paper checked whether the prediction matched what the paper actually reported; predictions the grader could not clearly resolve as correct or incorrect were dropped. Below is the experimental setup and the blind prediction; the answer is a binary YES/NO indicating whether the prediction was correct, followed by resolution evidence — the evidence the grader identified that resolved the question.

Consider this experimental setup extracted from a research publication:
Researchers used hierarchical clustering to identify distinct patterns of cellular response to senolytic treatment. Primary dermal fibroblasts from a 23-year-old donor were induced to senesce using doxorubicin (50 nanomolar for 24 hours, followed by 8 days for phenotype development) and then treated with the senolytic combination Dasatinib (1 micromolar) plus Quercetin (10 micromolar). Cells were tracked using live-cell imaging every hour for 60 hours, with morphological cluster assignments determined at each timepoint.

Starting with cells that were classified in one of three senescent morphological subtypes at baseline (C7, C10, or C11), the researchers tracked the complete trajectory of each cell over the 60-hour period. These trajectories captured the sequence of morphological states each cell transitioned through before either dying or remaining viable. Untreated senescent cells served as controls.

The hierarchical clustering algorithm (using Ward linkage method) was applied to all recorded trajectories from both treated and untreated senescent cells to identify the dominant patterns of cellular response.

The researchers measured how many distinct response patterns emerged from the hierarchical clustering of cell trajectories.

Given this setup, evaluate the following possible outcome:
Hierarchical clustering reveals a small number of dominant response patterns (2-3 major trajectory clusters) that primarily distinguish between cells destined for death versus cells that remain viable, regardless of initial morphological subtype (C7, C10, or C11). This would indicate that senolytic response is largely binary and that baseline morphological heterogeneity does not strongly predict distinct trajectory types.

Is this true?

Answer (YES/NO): NO